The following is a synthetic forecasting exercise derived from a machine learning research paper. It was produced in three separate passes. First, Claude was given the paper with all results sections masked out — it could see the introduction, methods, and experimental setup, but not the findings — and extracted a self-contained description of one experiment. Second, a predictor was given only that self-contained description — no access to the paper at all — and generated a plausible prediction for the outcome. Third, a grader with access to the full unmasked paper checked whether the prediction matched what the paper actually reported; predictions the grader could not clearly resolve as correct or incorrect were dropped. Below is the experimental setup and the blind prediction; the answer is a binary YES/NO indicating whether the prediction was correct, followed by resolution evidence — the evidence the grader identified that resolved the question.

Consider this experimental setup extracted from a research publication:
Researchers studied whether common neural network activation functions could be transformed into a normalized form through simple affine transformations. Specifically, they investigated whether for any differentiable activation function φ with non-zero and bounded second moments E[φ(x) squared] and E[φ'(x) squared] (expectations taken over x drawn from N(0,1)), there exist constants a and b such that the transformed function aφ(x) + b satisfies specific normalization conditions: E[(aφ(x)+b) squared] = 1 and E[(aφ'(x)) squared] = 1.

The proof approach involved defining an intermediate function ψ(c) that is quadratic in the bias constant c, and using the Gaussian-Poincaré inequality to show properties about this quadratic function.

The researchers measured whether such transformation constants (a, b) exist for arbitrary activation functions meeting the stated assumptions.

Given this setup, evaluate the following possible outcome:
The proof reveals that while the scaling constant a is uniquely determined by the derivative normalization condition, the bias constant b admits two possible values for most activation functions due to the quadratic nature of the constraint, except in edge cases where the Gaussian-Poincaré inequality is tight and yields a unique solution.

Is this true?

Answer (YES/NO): NO